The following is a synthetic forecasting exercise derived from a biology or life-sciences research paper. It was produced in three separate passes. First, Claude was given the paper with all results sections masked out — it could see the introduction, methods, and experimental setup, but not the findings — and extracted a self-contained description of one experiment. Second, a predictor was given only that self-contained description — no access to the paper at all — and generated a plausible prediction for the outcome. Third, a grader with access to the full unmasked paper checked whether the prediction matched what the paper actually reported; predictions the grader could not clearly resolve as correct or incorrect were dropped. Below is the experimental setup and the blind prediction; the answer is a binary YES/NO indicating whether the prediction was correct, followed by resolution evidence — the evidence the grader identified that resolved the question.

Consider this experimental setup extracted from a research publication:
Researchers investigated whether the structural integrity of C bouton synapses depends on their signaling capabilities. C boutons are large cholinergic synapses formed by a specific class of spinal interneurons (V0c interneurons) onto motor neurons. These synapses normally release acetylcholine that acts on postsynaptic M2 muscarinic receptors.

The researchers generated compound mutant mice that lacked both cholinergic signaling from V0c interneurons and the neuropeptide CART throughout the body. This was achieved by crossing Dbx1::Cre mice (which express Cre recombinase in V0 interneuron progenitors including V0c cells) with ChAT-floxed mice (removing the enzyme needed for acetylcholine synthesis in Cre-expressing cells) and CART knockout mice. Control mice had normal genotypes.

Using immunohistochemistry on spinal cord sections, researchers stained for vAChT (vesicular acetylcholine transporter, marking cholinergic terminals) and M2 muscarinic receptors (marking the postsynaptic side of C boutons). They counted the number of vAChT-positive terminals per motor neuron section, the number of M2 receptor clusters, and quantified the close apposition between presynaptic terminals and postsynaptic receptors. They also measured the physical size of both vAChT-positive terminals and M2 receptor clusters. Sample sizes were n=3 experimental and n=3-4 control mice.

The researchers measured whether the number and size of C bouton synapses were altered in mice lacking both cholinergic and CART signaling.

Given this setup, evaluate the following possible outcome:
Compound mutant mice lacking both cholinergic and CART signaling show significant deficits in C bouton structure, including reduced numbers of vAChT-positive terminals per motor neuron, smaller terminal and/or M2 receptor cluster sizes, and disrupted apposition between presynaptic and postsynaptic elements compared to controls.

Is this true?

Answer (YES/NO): NO